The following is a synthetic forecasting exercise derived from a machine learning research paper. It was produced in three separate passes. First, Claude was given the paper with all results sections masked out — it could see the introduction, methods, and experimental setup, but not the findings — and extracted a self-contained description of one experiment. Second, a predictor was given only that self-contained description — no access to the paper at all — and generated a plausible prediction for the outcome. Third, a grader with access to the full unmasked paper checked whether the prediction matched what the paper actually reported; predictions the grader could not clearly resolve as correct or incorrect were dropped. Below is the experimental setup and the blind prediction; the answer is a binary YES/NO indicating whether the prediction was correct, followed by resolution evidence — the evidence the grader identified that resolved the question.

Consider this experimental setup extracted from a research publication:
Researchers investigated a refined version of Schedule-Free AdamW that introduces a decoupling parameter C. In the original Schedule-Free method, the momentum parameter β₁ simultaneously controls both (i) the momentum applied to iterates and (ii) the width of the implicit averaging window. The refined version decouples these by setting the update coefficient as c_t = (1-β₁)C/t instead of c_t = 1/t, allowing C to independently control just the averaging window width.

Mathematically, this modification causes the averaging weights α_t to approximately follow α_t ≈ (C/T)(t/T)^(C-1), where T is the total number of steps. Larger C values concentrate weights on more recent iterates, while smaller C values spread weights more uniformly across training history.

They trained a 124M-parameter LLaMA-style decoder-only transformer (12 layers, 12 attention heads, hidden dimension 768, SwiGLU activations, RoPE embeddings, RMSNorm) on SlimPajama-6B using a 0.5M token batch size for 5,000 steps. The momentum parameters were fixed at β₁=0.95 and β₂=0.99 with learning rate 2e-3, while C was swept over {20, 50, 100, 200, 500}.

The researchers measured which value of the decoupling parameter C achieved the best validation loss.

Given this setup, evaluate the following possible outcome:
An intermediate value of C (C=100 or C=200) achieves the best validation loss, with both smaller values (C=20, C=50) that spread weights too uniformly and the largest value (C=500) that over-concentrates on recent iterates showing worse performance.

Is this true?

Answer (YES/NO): YES